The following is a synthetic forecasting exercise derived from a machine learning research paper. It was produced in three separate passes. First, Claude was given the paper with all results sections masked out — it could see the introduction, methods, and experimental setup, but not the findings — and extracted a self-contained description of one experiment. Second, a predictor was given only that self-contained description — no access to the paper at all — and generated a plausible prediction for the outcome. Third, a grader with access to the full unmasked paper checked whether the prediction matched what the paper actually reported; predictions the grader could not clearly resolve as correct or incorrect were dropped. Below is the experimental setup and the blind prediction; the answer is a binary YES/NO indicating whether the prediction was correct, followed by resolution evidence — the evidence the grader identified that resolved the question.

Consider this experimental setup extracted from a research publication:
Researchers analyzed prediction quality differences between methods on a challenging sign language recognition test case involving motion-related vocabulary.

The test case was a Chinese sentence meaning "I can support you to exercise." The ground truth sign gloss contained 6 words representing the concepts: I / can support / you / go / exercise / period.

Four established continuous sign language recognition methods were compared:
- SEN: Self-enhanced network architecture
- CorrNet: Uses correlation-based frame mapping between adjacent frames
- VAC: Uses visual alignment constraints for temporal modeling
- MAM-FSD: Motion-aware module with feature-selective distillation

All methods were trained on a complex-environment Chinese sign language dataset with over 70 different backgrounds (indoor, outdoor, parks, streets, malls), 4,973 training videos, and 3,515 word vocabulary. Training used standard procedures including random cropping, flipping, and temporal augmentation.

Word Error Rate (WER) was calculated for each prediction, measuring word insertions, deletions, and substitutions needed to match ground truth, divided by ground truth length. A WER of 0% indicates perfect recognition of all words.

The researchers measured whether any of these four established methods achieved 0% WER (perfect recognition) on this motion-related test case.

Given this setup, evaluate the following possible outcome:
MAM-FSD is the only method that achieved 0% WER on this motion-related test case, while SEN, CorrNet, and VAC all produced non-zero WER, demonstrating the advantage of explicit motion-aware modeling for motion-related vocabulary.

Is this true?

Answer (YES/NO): NO